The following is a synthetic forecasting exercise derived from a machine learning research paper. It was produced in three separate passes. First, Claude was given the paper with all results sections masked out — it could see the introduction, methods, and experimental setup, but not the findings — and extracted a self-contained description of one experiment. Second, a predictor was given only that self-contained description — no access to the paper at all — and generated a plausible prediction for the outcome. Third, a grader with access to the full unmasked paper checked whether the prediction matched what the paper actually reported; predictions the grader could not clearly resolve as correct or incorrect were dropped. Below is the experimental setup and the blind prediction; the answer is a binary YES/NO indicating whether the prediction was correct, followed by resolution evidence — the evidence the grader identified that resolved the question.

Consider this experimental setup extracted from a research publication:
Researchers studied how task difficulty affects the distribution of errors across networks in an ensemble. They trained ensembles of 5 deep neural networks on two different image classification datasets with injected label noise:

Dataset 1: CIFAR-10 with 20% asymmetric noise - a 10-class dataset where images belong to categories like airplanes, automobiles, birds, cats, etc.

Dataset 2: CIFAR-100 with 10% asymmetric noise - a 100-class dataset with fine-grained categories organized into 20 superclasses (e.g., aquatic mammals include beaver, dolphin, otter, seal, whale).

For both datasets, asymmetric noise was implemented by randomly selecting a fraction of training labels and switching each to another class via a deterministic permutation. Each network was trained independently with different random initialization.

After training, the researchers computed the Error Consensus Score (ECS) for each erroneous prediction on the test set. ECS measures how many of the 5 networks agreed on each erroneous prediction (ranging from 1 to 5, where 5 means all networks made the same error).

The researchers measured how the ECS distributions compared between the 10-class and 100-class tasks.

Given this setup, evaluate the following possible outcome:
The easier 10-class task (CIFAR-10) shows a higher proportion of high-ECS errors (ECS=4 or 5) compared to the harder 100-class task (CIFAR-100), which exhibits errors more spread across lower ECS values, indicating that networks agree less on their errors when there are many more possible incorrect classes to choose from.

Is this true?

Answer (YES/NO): NO